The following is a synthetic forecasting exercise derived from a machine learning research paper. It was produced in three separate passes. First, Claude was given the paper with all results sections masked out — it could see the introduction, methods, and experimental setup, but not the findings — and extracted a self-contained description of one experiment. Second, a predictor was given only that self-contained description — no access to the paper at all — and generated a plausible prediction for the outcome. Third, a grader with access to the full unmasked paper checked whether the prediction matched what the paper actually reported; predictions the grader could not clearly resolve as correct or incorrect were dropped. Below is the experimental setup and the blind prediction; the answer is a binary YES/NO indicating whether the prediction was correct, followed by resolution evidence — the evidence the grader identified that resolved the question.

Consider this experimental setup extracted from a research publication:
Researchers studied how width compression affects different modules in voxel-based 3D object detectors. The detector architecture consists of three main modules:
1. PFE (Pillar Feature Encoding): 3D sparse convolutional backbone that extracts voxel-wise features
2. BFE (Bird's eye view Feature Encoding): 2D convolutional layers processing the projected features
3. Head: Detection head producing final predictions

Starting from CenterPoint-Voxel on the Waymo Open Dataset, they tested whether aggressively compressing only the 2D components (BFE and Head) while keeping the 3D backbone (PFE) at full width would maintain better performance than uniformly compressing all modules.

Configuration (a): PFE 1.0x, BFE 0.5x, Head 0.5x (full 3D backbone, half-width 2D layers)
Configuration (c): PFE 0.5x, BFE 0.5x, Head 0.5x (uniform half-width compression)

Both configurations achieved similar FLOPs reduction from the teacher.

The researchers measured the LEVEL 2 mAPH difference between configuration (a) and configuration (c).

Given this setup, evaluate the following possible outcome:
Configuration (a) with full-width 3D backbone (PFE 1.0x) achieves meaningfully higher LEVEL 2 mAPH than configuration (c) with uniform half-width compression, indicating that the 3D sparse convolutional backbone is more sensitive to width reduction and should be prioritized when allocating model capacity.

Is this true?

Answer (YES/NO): YES